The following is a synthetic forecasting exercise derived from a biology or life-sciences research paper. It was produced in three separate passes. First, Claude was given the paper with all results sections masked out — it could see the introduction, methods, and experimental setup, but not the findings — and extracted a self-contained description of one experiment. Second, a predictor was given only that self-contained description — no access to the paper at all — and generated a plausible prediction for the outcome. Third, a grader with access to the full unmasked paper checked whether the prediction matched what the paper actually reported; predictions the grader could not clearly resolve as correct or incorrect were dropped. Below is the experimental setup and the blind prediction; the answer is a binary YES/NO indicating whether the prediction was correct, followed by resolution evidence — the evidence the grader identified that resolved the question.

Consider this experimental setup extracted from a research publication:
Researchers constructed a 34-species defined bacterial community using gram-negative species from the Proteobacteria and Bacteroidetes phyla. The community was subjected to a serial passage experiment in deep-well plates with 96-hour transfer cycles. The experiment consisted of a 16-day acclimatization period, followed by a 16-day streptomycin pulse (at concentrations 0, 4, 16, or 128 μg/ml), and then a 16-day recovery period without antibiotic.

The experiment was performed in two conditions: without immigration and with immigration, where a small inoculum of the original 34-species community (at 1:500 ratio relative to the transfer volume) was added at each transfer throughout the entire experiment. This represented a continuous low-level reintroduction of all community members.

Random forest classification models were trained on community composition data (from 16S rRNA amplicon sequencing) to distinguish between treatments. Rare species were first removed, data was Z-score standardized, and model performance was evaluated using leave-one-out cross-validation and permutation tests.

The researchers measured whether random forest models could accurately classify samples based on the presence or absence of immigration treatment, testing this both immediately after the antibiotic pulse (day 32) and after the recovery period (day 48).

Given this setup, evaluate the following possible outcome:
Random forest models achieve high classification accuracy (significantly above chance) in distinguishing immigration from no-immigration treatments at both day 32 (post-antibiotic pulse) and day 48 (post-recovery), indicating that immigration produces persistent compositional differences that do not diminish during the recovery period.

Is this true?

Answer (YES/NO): NO